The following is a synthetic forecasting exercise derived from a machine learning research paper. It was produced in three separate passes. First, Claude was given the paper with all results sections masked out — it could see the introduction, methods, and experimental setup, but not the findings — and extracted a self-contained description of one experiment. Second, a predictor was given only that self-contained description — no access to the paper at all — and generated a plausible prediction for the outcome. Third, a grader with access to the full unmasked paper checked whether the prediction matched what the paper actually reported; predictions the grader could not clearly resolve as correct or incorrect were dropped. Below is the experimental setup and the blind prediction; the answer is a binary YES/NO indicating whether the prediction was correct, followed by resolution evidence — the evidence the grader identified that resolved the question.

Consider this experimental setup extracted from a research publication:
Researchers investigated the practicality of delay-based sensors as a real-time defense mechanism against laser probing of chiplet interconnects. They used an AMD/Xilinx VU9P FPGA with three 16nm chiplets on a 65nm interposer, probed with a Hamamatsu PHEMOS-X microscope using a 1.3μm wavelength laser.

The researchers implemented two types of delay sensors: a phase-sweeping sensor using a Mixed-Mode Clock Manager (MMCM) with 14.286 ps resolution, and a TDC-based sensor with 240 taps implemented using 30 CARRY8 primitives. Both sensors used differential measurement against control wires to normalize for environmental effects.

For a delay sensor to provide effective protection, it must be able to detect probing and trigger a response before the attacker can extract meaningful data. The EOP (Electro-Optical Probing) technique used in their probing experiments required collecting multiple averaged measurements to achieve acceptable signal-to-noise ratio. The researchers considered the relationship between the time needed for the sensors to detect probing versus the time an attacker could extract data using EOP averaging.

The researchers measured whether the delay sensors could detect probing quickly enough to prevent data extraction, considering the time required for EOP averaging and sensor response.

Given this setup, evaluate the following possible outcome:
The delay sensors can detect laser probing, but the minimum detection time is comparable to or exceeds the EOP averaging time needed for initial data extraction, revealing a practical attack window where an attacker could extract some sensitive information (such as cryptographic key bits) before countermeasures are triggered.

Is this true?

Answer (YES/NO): NO